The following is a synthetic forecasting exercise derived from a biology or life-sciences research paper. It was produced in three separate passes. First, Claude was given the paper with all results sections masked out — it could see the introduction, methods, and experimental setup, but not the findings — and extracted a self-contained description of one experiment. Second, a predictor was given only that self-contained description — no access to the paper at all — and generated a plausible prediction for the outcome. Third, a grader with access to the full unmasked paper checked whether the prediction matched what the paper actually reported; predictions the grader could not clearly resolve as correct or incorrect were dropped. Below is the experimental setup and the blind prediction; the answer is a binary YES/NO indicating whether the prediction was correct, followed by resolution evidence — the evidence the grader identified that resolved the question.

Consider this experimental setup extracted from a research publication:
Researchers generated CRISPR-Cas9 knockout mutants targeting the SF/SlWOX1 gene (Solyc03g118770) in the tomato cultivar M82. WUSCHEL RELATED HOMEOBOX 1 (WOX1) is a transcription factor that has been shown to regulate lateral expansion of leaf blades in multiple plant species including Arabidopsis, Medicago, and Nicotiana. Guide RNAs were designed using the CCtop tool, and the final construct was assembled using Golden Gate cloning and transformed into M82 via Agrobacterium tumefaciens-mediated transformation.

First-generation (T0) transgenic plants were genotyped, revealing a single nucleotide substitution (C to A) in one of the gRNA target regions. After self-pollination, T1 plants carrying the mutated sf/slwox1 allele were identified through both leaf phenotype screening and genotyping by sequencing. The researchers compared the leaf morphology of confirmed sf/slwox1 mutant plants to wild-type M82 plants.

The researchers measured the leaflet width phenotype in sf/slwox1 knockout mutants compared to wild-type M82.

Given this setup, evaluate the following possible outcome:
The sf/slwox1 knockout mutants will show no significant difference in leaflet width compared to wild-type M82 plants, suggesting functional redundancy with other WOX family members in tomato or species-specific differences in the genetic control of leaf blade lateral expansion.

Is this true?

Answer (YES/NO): NO